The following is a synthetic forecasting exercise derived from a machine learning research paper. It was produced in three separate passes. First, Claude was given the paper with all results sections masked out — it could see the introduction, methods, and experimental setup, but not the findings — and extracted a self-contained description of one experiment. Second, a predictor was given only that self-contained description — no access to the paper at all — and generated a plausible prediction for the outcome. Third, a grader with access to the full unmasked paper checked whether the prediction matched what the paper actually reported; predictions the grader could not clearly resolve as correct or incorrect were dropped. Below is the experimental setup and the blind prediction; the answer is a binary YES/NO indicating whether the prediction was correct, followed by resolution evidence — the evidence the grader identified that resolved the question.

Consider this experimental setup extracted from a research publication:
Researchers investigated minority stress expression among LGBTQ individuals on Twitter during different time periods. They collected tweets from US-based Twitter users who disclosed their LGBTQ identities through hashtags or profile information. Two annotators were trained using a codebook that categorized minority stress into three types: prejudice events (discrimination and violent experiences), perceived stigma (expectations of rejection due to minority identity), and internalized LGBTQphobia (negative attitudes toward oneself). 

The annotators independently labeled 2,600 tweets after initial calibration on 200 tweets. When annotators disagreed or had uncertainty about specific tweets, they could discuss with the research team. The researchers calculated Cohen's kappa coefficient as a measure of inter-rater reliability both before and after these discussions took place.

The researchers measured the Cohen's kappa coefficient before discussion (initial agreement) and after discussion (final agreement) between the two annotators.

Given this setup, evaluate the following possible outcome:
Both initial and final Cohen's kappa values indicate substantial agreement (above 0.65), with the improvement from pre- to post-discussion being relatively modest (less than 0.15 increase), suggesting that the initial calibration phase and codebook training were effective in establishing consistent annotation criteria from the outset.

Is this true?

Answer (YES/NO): NO